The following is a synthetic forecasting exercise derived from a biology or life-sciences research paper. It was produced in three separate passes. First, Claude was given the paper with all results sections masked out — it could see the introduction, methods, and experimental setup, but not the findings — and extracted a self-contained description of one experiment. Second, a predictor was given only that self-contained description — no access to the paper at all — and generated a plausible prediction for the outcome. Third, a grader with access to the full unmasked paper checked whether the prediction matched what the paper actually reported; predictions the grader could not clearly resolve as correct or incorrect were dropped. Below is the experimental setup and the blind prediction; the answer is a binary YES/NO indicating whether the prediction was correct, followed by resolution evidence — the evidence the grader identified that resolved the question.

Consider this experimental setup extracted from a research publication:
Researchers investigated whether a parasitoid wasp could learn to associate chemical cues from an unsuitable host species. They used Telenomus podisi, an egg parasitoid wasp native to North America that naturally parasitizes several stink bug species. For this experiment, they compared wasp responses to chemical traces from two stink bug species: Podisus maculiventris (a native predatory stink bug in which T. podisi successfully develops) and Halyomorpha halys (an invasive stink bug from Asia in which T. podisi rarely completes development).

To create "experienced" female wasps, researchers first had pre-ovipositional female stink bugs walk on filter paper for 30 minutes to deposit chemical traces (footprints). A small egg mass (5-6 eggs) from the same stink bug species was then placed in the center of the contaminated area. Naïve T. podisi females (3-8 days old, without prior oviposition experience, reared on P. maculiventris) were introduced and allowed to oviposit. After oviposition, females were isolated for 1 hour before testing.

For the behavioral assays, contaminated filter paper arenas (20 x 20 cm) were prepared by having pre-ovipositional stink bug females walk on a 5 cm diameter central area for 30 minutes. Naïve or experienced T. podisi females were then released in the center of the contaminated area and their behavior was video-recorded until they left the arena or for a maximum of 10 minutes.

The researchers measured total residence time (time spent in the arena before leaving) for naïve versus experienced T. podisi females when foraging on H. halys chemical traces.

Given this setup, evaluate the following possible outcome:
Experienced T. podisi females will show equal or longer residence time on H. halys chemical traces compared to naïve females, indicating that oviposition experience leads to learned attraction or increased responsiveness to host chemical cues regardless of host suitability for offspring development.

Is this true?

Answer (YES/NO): YES